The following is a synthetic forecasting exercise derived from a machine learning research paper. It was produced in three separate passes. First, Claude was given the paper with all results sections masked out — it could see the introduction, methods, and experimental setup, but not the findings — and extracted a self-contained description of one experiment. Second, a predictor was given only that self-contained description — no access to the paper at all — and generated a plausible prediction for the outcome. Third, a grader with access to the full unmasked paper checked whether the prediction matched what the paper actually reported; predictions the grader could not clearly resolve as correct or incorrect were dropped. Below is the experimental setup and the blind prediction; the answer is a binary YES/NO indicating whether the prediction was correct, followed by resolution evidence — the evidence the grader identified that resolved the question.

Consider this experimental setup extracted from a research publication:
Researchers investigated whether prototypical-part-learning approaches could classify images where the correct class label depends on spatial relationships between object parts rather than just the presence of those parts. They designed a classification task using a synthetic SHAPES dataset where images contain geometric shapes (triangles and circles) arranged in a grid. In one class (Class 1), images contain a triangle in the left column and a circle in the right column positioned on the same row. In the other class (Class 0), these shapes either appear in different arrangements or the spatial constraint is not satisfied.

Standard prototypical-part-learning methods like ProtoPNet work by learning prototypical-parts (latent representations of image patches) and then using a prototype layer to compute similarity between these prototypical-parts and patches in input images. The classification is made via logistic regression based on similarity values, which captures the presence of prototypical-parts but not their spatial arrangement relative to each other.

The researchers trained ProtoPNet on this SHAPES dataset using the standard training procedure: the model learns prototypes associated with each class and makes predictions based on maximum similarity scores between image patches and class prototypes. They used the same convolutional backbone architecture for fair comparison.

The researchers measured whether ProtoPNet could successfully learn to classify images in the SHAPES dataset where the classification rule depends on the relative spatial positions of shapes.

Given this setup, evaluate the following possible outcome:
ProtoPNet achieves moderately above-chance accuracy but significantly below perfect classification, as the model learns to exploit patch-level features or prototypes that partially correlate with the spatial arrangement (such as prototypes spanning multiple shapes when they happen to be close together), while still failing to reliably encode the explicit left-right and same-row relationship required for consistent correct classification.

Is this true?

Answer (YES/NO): NO